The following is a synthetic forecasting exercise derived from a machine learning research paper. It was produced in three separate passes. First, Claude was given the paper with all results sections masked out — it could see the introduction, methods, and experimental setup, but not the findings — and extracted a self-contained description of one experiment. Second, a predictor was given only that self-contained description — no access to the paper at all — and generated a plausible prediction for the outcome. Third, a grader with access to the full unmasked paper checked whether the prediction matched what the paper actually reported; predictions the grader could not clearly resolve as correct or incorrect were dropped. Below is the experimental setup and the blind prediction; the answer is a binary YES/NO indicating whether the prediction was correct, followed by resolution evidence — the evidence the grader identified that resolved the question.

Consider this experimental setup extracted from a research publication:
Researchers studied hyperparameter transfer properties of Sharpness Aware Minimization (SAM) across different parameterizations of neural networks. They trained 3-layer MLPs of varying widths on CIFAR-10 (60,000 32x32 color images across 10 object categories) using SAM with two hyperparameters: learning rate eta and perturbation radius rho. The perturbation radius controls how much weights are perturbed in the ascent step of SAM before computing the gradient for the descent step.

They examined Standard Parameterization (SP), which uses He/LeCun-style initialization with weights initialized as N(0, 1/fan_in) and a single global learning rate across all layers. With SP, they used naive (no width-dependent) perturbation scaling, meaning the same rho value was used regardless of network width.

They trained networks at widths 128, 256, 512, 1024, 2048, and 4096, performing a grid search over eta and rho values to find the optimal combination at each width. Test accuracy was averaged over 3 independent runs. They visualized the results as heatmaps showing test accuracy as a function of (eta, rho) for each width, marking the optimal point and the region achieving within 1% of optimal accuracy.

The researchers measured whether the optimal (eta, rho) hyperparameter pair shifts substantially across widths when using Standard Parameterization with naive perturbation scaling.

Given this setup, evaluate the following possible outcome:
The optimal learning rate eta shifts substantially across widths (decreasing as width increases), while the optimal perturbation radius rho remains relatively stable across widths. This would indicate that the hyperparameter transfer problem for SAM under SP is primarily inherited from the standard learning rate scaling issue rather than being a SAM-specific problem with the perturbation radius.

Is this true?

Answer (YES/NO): NO